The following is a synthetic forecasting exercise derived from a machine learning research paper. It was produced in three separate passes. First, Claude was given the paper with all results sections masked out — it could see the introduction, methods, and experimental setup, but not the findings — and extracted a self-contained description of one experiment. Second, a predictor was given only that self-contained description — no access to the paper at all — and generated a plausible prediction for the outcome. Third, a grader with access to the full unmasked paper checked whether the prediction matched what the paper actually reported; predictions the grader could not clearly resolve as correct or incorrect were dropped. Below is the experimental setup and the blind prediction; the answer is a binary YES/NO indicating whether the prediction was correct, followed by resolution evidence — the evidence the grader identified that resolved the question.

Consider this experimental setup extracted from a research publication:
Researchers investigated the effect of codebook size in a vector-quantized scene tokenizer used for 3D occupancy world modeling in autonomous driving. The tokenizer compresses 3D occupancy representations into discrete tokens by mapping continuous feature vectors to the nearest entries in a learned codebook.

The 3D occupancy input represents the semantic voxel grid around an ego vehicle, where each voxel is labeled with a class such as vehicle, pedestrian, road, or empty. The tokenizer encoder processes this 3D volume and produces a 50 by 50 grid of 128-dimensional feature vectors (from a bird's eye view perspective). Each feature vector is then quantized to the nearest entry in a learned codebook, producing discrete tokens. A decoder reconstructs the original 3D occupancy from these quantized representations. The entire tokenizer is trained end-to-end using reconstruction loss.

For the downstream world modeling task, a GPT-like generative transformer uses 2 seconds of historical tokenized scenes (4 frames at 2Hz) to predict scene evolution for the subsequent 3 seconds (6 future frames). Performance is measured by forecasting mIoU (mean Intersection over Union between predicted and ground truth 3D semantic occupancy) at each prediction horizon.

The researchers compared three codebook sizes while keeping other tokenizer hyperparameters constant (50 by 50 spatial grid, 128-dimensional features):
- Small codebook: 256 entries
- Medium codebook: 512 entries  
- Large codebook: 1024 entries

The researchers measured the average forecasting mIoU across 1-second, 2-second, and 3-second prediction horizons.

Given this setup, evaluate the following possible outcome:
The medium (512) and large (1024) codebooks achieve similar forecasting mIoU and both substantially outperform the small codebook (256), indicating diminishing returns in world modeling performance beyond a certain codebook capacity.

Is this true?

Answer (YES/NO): NO